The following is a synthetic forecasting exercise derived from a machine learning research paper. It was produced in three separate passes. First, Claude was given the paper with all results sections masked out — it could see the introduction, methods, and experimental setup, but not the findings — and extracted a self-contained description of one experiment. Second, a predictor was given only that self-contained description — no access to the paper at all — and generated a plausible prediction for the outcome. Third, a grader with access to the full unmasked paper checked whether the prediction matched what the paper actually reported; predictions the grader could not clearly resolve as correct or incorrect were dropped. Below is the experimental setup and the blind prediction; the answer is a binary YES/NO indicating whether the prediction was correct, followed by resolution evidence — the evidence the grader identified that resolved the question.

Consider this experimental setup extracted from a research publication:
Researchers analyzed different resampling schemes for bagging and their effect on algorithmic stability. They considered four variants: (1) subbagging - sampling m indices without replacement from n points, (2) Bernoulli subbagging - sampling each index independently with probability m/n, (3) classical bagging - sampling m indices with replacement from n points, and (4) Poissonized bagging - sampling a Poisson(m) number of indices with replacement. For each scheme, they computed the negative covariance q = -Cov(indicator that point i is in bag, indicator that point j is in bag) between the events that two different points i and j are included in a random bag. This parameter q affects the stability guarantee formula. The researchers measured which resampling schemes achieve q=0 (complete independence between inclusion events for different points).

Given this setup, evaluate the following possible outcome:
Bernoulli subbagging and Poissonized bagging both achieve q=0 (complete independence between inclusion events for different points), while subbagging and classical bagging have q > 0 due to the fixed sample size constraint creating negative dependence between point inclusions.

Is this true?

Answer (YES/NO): YES